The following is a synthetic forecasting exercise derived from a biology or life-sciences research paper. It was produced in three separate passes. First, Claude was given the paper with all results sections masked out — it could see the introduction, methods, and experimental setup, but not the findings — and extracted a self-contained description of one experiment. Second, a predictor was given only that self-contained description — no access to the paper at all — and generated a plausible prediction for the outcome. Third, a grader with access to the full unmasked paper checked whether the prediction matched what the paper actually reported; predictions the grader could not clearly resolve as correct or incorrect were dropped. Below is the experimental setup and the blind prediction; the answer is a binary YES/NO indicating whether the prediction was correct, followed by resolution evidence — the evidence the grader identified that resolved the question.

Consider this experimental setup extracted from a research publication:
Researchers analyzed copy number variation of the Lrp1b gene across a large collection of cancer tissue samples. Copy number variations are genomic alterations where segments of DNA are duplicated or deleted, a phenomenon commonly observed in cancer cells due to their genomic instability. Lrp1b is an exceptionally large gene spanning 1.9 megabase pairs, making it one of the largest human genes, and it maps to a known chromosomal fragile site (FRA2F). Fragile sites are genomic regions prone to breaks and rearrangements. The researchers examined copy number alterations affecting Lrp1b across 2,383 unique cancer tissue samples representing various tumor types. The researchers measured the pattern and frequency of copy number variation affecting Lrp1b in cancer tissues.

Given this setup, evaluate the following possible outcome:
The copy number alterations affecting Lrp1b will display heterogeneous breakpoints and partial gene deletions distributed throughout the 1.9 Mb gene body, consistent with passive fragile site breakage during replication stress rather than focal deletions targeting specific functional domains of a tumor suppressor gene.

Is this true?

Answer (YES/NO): NO